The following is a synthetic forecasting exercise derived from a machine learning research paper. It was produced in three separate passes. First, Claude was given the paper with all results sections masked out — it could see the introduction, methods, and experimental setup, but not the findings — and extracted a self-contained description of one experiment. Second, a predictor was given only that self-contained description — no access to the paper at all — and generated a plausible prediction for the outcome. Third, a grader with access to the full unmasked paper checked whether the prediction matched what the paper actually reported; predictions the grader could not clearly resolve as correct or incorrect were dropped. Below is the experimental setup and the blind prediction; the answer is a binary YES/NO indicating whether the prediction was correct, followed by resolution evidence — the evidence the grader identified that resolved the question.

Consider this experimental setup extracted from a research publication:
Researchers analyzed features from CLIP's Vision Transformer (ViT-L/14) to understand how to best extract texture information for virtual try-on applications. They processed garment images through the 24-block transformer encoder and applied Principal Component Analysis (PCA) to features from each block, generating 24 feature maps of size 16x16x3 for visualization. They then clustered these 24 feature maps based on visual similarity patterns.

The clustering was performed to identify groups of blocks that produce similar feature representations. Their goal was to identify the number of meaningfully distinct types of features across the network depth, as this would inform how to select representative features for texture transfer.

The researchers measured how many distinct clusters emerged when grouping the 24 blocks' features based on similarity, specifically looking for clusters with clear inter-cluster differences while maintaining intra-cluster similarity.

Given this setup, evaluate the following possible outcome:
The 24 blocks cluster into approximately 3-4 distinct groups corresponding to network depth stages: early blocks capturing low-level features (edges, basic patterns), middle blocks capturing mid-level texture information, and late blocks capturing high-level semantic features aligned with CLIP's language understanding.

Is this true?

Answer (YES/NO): NO